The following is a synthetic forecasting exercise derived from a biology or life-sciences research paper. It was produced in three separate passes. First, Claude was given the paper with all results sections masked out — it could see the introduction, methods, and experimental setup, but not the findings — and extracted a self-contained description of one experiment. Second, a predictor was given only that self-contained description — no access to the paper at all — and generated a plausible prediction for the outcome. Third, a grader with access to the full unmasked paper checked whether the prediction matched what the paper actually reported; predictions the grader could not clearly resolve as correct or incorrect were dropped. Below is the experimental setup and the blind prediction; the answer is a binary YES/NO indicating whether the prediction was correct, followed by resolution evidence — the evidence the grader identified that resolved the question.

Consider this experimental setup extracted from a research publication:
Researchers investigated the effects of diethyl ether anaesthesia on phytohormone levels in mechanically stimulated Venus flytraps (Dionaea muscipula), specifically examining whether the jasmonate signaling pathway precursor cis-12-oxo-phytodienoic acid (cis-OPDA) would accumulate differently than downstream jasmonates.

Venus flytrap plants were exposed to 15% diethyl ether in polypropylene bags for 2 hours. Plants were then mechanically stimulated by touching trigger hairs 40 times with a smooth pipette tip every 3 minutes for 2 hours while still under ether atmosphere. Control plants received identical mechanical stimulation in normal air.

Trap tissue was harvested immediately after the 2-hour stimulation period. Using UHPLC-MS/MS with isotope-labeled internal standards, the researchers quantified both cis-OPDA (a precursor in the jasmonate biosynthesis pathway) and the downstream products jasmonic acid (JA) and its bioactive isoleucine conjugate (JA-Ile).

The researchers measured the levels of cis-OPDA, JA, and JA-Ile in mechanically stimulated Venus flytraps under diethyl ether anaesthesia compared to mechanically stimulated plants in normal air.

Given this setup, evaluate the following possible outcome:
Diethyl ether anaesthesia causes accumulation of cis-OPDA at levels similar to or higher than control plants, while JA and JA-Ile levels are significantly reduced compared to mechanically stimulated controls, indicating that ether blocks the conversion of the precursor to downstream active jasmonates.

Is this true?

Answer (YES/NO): NO